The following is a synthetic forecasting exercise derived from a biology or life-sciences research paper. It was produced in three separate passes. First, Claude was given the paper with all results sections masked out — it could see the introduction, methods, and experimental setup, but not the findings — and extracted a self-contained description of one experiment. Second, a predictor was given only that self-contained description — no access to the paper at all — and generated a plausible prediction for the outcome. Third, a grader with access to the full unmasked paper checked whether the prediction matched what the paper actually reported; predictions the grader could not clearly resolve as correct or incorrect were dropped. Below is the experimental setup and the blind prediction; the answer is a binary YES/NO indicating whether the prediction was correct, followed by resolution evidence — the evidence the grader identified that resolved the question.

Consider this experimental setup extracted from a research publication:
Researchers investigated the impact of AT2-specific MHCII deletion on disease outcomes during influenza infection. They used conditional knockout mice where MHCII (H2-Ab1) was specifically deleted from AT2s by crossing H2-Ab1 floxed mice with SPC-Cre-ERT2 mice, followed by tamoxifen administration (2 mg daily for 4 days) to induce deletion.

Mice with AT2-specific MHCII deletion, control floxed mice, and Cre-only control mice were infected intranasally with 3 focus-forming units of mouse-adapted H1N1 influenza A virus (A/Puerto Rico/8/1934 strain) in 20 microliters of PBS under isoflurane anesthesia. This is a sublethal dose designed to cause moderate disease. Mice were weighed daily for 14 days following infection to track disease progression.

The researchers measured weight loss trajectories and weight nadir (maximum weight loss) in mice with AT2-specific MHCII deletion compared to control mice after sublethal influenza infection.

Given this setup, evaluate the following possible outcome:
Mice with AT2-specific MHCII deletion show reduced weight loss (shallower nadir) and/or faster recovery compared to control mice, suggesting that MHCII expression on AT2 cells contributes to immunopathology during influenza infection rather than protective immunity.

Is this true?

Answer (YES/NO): NO